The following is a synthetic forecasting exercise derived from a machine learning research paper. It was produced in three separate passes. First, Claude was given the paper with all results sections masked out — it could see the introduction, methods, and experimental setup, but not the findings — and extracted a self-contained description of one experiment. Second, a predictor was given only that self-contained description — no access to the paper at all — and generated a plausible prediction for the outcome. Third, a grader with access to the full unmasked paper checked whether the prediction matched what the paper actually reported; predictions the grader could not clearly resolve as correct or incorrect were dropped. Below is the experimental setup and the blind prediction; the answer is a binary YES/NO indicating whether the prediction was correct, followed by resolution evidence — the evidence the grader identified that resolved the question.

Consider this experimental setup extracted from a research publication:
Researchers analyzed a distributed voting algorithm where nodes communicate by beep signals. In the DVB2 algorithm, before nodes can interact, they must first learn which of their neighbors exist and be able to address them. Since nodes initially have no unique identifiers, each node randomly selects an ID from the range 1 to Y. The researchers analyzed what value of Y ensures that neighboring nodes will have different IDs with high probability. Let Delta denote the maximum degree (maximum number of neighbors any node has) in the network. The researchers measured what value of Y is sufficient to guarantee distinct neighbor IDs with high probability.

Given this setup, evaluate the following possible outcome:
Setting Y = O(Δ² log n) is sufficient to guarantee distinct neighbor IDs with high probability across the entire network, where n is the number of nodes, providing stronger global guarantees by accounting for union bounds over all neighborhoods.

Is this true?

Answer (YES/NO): NO